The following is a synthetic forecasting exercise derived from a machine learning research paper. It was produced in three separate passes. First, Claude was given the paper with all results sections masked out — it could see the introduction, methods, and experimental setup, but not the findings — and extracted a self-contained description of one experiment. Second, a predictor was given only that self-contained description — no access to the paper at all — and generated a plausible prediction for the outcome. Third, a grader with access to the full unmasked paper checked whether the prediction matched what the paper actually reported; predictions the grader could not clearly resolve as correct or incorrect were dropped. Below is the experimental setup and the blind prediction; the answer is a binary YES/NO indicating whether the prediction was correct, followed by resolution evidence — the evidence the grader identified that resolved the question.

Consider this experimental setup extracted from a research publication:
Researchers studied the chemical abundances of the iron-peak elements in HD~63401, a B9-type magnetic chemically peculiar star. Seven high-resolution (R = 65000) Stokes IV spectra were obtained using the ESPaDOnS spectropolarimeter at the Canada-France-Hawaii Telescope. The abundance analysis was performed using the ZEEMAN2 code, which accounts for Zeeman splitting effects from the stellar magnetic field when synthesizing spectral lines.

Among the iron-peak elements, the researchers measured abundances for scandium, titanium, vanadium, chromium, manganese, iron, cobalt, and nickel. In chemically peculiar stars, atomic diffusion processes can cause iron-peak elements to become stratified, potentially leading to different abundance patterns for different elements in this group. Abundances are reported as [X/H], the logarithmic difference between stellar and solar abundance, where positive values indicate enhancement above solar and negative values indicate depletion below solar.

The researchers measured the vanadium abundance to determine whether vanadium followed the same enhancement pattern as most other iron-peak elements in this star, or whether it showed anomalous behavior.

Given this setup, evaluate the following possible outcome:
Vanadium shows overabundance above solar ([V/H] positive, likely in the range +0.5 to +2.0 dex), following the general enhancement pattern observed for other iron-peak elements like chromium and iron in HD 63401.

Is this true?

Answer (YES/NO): NO